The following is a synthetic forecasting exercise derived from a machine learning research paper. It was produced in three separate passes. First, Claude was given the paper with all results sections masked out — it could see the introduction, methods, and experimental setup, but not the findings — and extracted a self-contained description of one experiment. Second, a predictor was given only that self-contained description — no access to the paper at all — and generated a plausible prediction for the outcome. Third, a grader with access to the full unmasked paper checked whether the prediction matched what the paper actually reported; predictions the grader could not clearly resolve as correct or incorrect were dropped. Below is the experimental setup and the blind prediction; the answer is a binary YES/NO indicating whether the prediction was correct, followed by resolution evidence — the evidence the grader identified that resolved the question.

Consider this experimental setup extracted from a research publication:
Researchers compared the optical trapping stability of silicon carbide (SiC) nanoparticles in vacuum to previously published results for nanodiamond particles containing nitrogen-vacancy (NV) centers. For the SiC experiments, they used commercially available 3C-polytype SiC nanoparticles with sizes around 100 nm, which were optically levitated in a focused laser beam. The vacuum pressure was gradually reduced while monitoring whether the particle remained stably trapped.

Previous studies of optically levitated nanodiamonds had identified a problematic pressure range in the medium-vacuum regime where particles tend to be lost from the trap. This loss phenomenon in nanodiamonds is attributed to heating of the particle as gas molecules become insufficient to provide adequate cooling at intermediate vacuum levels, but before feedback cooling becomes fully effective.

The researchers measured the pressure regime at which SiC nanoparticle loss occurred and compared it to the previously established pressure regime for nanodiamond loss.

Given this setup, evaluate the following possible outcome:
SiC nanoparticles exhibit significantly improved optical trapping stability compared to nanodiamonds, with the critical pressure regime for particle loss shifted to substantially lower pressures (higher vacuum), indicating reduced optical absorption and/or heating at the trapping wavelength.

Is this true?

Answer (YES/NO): NO